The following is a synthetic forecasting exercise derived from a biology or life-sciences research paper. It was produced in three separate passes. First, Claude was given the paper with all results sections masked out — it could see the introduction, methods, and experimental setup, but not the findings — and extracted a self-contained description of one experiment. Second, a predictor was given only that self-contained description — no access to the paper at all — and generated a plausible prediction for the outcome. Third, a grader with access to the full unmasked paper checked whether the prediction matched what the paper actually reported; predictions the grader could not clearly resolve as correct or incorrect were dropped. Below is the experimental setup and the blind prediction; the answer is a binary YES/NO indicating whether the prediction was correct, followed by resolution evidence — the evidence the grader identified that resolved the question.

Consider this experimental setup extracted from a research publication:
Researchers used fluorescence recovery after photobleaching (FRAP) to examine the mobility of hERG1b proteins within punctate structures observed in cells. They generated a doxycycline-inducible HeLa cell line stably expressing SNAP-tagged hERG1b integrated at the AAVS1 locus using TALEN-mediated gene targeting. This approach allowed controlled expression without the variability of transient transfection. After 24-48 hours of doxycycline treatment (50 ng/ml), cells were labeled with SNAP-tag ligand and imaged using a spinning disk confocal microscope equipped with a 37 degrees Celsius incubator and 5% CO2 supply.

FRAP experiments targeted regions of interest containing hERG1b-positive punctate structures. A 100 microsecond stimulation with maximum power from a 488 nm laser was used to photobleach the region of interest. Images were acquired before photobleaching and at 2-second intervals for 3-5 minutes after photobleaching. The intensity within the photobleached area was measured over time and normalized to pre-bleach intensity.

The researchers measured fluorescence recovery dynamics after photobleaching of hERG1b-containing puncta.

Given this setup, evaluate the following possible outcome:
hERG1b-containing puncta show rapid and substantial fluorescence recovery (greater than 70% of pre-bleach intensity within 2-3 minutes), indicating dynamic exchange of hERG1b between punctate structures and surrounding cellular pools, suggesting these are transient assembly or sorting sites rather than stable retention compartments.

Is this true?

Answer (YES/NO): NO